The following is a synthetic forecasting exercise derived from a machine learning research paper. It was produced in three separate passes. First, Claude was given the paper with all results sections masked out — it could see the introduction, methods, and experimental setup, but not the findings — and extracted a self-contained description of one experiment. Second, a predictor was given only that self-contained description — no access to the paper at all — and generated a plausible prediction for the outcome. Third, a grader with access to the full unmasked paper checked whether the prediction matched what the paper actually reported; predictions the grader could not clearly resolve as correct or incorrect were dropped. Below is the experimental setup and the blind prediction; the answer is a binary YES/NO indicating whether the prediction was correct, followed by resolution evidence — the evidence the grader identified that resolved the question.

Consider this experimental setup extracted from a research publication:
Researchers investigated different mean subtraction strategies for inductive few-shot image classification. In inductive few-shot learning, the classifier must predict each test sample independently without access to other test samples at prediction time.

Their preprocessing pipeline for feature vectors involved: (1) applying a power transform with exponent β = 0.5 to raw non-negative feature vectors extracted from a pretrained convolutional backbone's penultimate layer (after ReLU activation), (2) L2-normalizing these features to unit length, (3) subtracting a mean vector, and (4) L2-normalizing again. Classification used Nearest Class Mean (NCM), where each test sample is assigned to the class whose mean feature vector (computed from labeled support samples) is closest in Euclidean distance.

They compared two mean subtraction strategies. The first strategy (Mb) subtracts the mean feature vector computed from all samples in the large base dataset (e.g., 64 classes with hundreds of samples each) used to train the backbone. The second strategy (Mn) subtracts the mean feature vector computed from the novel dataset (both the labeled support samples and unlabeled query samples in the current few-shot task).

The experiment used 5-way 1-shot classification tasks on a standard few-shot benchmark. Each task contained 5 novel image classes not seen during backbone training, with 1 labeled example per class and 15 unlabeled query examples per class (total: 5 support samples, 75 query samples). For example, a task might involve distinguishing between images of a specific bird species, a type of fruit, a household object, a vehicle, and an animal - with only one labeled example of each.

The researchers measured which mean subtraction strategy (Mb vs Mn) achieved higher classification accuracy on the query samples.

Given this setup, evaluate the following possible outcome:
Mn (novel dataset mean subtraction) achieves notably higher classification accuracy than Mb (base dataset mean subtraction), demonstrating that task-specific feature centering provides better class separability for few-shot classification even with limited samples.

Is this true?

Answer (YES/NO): NO